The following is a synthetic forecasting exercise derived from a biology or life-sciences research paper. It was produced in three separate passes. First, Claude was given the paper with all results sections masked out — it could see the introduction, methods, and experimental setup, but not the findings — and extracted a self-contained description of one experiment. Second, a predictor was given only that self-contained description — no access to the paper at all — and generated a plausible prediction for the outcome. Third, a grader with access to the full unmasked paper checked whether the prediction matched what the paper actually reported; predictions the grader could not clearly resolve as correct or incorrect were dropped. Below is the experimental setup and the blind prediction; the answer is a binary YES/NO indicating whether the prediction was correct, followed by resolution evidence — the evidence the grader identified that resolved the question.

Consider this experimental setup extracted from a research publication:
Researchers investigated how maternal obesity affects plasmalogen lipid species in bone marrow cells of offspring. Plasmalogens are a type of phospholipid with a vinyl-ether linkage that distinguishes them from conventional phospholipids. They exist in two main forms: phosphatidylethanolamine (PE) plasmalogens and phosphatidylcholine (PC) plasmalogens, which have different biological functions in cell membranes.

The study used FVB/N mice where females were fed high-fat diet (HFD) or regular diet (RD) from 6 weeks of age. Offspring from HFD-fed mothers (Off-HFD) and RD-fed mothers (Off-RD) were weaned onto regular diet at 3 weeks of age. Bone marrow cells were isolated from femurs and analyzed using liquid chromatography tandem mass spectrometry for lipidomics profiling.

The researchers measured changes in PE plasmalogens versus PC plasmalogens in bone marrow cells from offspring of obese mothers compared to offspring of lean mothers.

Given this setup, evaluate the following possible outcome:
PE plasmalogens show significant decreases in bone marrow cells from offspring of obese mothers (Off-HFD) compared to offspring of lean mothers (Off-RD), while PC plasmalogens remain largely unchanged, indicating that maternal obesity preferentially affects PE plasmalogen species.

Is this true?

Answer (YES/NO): NO